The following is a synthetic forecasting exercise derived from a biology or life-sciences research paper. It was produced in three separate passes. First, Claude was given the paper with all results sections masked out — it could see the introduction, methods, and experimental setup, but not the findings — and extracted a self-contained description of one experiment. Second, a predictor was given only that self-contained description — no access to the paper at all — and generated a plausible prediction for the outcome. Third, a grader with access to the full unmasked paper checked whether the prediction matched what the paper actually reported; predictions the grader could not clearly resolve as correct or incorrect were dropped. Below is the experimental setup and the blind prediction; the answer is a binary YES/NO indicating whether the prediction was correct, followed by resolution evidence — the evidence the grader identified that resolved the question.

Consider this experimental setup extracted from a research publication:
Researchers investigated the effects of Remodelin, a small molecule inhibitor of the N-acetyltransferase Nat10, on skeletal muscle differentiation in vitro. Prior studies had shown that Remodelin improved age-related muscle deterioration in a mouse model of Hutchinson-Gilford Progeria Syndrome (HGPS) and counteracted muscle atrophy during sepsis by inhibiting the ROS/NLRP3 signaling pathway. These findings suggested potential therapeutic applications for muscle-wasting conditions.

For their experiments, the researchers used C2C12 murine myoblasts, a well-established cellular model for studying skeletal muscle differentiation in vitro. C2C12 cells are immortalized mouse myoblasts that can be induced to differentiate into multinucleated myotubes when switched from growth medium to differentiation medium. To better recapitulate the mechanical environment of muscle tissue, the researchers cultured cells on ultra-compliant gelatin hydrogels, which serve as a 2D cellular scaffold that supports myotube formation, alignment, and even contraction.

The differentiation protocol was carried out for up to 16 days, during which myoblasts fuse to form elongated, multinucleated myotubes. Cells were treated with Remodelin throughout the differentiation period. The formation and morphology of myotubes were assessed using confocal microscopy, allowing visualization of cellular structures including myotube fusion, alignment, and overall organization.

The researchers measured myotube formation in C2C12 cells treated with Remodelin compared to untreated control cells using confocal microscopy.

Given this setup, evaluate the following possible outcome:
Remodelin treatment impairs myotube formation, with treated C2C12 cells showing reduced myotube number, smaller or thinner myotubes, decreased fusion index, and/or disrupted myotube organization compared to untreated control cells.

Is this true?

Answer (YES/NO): YES